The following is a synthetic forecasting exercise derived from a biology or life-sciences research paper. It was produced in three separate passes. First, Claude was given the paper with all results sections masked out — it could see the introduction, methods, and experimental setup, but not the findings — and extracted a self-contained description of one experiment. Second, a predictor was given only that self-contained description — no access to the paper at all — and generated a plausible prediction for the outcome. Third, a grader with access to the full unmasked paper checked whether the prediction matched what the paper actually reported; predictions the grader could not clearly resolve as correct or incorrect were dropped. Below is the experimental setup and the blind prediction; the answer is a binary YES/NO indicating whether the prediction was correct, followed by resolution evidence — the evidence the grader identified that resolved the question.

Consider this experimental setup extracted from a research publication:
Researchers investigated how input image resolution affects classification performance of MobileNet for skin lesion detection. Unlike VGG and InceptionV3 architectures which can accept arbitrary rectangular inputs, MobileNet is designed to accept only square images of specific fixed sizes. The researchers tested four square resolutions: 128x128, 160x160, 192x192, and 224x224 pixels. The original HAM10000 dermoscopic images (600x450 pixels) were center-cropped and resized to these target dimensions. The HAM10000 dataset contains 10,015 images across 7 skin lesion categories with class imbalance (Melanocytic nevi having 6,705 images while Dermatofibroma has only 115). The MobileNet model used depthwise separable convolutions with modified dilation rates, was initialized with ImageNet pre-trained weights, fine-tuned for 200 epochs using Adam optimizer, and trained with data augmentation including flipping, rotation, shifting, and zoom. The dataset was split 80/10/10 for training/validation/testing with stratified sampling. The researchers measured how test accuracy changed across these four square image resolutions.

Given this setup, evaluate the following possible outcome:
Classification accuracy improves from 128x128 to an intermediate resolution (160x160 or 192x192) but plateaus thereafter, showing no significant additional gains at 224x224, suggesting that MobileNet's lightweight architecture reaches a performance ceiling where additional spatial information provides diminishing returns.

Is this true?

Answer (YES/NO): NO